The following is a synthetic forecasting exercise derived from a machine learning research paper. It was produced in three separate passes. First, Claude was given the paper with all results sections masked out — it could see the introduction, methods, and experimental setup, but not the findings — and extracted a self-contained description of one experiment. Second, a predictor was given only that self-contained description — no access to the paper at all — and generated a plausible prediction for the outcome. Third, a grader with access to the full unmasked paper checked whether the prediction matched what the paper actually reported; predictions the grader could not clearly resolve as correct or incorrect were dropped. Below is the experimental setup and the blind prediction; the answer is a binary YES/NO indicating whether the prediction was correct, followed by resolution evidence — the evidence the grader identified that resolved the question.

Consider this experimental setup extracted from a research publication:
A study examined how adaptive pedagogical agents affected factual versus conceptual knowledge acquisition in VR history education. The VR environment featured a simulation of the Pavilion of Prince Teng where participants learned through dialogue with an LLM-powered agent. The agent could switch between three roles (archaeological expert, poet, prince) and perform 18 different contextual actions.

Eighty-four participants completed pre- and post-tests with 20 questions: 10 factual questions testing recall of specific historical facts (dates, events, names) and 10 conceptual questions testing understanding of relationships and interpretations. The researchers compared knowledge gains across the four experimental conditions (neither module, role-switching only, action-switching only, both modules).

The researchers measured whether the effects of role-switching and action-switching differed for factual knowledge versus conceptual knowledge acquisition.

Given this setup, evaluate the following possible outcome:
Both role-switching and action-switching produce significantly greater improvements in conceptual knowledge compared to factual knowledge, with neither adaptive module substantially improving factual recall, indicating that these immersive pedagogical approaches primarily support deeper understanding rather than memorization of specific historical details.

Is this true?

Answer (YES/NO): NO